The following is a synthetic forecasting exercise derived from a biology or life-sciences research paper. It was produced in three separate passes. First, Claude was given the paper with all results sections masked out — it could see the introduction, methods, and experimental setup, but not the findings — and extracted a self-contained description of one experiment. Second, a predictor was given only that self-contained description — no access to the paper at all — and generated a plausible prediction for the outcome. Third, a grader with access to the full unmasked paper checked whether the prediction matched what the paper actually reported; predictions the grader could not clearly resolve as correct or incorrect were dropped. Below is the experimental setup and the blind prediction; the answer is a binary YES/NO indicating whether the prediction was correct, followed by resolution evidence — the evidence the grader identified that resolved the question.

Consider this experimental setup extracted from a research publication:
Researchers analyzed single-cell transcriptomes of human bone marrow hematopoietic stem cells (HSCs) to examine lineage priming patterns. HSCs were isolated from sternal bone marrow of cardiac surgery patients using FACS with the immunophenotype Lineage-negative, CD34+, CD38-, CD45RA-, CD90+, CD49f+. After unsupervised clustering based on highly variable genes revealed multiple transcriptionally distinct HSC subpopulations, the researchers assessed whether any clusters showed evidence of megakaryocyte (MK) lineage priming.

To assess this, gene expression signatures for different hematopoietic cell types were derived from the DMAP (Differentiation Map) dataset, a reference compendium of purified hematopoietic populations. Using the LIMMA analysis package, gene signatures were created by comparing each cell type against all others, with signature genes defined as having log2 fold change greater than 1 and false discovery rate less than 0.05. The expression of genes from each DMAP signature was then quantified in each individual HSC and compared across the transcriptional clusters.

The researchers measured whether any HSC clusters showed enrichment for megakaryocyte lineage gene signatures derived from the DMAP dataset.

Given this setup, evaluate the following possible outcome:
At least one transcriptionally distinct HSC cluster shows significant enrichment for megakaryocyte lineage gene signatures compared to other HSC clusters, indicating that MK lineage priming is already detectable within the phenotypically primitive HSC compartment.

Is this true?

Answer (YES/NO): YES